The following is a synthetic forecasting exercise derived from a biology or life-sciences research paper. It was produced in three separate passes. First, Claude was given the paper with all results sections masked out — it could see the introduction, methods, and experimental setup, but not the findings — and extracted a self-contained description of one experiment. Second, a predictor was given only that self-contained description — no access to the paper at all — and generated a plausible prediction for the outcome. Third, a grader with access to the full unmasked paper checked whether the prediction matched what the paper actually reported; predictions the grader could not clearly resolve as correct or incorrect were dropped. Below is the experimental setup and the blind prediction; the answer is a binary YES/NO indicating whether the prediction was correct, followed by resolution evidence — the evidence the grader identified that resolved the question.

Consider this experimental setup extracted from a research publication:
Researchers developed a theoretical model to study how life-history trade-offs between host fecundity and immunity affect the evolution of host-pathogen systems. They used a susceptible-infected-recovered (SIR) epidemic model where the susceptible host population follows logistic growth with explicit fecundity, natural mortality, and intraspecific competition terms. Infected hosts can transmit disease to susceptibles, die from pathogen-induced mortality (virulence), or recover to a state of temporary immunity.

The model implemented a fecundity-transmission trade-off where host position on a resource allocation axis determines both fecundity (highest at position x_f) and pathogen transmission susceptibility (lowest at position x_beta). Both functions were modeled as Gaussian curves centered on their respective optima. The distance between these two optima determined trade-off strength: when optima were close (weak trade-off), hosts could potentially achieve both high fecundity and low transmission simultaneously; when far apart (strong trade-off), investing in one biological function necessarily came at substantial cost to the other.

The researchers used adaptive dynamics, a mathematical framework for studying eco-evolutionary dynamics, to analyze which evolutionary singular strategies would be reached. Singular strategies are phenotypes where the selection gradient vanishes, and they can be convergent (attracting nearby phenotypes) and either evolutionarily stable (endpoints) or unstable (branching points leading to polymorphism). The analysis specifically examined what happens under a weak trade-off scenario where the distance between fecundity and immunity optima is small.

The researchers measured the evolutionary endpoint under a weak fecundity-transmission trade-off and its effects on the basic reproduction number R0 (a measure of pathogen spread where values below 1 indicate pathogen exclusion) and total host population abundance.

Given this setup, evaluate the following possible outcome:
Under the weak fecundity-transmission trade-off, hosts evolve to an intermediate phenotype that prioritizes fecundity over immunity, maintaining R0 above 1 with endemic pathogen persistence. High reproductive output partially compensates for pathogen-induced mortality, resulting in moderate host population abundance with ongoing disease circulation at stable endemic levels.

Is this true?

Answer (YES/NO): NO